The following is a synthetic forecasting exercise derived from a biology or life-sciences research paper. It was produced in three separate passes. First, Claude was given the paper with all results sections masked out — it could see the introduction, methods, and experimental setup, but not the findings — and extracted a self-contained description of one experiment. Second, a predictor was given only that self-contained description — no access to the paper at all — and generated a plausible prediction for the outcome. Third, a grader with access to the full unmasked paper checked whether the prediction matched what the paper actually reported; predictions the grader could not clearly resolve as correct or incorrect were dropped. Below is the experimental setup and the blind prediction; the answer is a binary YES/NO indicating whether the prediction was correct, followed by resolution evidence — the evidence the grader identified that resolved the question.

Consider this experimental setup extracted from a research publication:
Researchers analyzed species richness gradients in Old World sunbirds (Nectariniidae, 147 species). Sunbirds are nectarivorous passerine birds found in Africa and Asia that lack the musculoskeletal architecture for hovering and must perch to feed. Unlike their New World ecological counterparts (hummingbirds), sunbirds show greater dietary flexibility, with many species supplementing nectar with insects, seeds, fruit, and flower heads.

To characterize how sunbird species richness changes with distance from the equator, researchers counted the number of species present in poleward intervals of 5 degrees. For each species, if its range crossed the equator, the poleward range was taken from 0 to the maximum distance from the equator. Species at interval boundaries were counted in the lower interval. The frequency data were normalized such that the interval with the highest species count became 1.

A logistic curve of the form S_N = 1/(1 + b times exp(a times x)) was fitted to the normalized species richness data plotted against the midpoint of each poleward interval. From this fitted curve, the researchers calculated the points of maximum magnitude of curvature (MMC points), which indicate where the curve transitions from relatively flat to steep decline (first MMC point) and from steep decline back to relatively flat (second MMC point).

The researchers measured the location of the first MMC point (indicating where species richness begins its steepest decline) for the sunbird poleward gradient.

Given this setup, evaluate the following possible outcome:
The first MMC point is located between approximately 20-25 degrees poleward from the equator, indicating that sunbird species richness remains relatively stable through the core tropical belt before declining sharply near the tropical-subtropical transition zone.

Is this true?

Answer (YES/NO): NO